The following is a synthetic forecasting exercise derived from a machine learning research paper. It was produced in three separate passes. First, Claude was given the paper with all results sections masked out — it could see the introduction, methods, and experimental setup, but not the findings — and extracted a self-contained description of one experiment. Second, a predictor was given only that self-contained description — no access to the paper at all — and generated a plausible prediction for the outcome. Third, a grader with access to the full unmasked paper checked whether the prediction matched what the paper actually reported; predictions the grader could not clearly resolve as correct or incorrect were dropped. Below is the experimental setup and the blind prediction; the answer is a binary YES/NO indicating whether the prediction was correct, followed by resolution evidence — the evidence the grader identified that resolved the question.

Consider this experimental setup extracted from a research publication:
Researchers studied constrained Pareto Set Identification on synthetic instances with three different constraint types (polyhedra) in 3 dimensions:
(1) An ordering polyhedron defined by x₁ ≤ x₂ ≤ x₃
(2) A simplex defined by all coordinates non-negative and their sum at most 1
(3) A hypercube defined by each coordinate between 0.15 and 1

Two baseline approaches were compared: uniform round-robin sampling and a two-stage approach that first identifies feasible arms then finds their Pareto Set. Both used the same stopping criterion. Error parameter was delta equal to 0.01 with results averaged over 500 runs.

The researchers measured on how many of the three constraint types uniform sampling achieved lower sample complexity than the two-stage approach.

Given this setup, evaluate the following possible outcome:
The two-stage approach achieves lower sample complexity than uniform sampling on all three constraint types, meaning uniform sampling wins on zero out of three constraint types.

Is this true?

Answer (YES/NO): NO